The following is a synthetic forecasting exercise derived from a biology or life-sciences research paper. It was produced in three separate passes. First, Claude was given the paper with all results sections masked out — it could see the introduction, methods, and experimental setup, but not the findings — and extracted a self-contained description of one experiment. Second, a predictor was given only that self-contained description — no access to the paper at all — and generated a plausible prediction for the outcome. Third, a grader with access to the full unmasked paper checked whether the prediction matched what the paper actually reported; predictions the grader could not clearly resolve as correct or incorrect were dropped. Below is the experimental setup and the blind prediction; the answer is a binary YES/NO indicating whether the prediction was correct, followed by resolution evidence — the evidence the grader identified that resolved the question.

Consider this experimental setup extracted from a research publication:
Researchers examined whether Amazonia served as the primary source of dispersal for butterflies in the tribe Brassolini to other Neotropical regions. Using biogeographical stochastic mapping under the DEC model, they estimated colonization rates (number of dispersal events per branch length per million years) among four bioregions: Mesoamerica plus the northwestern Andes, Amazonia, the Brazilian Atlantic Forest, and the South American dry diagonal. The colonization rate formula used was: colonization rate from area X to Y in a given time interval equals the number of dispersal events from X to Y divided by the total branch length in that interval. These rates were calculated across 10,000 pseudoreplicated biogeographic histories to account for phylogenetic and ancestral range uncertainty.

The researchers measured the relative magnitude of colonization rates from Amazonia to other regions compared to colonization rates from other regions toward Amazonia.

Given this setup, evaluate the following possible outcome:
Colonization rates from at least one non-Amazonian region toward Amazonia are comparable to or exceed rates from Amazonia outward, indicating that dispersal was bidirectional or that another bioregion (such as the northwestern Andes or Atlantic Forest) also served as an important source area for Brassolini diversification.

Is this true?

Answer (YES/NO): NO